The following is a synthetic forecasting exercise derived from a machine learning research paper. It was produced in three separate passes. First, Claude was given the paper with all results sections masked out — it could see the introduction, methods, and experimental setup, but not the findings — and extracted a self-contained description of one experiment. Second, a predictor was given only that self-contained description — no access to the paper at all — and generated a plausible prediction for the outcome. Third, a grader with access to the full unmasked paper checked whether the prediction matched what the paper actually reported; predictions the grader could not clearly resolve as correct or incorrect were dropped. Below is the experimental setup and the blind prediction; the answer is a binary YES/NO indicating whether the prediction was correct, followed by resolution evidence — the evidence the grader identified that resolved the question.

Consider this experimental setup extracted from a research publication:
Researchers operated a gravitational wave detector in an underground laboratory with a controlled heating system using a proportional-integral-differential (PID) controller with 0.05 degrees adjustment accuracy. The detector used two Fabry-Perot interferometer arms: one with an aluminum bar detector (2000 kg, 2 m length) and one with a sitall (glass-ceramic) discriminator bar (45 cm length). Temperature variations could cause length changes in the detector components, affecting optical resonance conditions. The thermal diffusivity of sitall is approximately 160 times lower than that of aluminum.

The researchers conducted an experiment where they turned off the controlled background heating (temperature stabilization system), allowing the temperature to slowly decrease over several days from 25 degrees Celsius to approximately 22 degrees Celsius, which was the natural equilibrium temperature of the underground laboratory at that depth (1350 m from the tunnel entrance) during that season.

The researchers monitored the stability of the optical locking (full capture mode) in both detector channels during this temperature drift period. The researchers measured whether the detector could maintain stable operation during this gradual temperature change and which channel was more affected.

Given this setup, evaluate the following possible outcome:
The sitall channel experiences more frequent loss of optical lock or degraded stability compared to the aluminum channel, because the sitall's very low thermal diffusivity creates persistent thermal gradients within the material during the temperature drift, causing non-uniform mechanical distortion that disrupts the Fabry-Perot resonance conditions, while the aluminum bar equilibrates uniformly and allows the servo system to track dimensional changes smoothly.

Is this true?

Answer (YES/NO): NO